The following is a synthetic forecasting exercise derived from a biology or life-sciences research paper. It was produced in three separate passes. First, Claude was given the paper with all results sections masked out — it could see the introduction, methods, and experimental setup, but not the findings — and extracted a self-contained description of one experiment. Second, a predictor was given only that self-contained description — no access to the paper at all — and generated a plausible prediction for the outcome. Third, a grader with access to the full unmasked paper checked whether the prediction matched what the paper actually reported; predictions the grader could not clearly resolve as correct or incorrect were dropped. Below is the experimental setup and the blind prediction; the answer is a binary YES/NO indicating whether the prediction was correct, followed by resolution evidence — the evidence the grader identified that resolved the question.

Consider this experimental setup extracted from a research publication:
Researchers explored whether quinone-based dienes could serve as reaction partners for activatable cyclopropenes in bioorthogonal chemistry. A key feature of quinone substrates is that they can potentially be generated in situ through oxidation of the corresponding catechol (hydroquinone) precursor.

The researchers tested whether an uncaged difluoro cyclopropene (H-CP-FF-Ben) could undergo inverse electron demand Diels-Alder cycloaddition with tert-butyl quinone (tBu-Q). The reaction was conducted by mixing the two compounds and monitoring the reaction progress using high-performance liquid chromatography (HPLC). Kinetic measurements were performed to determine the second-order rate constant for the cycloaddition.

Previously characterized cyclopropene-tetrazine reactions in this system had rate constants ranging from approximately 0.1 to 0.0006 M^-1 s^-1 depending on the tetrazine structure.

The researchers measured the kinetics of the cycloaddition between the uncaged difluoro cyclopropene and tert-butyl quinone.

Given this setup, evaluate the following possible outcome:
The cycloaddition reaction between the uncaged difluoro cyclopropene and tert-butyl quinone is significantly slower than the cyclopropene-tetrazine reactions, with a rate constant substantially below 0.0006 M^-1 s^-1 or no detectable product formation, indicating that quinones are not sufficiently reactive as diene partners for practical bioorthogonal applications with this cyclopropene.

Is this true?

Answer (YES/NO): NO